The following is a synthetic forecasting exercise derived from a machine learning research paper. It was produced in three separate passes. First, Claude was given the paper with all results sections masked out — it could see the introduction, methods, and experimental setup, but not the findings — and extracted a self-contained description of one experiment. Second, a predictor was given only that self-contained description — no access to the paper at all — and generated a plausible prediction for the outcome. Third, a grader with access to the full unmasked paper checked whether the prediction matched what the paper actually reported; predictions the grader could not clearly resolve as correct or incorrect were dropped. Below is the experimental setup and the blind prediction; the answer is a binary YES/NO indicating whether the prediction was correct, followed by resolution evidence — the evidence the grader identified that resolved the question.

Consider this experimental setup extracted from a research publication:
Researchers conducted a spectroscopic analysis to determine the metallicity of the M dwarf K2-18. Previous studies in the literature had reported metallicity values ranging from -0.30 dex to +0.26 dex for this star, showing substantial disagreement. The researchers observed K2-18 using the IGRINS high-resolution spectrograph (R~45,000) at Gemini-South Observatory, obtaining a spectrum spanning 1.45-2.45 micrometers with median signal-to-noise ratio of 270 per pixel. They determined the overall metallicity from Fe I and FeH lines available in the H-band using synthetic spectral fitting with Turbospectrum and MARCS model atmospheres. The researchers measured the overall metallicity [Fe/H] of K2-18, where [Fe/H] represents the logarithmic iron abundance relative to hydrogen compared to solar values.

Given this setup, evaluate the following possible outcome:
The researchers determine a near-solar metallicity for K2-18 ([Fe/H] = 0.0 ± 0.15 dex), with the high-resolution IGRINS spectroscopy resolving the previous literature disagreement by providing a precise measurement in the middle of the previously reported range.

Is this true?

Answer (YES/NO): NO